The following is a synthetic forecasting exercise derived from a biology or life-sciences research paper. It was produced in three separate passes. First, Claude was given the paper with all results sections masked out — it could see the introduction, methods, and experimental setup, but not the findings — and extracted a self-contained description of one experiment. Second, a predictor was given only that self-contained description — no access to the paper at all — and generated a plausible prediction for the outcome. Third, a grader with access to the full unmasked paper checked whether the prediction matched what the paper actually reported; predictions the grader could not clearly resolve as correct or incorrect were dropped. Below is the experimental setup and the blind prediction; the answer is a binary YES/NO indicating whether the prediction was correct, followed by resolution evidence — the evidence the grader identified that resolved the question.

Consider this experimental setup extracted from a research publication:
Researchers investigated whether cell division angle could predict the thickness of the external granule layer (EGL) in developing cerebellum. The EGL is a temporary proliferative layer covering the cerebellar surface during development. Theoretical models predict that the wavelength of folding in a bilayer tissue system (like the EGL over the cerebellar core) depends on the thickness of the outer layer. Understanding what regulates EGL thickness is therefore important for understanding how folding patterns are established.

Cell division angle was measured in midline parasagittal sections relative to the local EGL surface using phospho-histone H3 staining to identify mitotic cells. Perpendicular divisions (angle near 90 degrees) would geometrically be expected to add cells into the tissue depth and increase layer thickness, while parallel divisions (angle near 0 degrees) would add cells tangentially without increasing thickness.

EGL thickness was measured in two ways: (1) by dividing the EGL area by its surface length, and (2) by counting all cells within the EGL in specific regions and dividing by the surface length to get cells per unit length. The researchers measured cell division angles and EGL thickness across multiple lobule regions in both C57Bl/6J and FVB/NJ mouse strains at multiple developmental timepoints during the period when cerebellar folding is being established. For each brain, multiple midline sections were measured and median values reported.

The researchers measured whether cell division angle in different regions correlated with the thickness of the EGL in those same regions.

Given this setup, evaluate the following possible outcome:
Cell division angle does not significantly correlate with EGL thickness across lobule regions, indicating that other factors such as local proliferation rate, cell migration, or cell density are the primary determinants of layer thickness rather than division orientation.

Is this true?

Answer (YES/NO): NO